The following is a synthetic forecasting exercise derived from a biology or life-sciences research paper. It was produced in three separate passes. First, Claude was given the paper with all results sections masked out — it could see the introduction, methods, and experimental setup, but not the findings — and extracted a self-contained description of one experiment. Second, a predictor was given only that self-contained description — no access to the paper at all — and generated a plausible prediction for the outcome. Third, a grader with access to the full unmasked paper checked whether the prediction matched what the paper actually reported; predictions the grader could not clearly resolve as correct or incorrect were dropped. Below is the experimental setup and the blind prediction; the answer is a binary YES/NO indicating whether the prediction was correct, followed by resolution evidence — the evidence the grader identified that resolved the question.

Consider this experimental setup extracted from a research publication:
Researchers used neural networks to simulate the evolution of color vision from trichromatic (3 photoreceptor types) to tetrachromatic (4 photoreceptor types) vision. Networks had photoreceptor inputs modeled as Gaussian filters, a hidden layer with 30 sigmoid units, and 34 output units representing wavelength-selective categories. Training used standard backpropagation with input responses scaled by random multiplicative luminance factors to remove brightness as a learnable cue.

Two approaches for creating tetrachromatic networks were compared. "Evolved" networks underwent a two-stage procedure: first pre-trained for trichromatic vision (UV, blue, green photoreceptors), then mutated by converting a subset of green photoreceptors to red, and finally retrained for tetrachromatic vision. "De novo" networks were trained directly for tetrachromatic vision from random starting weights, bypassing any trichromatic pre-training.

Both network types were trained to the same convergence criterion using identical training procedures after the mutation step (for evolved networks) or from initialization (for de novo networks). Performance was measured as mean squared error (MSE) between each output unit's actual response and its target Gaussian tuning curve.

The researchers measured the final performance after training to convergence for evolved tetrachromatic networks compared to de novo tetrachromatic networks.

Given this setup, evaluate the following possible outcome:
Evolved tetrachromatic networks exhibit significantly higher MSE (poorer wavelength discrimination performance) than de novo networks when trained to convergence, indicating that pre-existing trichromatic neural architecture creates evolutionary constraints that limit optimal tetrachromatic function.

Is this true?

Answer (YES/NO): NO